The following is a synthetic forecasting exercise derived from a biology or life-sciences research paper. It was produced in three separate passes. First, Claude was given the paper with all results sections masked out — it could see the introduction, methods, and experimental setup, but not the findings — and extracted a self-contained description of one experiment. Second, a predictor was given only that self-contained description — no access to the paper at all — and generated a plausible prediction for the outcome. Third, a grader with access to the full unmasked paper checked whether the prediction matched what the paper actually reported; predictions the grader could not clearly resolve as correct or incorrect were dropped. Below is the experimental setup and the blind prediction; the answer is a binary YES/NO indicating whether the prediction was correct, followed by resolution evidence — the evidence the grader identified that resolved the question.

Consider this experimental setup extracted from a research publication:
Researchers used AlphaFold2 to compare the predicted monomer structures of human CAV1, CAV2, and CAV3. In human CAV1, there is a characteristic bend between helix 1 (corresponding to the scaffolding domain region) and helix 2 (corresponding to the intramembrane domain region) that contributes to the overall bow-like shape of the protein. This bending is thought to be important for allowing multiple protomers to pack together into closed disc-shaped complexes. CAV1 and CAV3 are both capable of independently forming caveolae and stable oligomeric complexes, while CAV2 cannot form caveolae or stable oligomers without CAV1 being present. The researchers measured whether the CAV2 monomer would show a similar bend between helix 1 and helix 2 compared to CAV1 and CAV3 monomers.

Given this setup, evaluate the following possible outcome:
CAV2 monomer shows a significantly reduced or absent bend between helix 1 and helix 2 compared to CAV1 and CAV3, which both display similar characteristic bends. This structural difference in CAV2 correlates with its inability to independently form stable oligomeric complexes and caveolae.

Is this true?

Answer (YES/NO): YES